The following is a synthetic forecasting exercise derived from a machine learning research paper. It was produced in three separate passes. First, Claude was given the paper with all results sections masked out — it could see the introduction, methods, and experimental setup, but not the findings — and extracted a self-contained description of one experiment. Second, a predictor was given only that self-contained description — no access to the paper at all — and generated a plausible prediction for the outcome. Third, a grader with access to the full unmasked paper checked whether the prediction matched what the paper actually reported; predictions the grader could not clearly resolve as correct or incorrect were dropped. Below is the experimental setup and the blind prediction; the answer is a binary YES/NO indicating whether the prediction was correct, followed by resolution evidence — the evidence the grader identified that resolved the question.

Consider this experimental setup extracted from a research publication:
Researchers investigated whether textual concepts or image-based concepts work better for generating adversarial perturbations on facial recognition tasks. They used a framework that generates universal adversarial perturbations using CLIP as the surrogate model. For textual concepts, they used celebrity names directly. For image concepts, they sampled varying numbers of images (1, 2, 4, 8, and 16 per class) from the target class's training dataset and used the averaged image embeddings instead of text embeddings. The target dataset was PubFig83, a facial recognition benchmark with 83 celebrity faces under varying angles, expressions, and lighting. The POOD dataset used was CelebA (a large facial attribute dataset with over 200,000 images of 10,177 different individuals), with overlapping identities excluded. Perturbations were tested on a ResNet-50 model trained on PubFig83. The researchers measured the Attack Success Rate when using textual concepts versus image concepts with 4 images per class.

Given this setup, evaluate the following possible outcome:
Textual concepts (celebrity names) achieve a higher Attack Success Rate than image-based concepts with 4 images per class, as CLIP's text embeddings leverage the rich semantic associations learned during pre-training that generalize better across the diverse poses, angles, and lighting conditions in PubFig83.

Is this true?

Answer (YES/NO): NO